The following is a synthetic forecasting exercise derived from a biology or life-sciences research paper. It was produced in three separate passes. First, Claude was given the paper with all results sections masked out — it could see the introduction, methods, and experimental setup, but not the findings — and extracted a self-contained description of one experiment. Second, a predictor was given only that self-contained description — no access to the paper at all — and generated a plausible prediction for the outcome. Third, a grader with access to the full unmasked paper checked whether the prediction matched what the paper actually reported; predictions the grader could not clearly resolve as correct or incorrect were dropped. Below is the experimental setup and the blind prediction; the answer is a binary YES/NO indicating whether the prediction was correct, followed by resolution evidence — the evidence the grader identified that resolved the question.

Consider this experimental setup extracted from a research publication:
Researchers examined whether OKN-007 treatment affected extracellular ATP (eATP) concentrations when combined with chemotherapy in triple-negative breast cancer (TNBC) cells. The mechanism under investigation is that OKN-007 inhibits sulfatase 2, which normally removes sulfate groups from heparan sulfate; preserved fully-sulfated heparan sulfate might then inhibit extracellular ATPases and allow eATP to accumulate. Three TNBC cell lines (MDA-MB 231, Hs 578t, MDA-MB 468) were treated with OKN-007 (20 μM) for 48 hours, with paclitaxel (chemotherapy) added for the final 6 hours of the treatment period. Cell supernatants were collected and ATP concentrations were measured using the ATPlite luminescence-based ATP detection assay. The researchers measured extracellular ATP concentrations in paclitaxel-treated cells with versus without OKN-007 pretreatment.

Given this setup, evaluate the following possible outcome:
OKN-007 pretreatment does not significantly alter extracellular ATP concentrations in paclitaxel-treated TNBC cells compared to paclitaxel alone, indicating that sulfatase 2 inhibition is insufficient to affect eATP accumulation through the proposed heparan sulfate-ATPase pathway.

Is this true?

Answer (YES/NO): NO